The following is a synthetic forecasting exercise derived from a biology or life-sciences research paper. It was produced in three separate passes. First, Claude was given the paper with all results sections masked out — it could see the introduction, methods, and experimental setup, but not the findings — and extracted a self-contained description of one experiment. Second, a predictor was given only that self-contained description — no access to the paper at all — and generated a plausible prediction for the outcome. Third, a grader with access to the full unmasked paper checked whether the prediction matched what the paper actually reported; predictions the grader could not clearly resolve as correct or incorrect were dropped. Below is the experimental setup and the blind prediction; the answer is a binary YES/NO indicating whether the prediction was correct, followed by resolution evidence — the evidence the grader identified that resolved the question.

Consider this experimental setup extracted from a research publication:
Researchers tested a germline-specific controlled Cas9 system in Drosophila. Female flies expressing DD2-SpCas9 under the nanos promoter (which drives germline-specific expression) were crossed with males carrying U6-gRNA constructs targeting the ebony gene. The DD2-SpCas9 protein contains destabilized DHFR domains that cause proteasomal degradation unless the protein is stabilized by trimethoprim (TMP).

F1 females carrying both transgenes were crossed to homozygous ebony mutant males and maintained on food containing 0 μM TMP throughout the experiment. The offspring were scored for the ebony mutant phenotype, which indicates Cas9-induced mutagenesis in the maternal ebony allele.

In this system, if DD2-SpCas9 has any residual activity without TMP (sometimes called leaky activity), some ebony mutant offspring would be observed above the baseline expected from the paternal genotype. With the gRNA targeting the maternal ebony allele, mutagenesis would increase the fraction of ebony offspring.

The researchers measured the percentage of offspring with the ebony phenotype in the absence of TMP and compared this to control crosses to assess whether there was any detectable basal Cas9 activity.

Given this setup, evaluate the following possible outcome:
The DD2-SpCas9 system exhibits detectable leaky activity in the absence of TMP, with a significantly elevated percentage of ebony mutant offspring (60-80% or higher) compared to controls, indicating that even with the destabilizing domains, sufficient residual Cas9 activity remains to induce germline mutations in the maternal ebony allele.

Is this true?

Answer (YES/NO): NO